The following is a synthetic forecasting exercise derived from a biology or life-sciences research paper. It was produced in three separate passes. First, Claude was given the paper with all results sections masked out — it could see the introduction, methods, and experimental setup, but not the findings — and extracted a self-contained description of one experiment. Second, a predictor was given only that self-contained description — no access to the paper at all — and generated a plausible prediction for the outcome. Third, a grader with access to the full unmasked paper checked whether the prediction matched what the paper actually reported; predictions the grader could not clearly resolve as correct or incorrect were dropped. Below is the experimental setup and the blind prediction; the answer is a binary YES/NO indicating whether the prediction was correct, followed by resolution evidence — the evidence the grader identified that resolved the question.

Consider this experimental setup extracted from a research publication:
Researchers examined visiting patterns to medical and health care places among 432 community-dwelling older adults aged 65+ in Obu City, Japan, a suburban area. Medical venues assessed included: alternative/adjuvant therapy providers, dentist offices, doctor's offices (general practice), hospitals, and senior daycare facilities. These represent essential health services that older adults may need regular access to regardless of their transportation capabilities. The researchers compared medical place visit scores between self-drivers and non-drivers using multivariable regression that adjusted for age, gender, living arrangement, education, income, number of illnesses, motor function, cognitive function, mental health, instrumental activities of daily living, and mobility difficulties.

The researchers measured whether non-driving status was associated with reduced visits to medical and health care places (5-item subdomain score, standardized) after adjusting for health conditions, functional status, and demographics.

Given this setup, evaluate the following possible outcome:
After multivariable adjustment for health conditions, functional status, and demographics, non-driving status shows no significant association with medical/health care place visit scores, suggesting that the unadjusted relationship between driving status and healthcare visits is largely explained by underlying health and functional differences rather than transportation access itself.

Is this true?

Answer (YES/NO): YES